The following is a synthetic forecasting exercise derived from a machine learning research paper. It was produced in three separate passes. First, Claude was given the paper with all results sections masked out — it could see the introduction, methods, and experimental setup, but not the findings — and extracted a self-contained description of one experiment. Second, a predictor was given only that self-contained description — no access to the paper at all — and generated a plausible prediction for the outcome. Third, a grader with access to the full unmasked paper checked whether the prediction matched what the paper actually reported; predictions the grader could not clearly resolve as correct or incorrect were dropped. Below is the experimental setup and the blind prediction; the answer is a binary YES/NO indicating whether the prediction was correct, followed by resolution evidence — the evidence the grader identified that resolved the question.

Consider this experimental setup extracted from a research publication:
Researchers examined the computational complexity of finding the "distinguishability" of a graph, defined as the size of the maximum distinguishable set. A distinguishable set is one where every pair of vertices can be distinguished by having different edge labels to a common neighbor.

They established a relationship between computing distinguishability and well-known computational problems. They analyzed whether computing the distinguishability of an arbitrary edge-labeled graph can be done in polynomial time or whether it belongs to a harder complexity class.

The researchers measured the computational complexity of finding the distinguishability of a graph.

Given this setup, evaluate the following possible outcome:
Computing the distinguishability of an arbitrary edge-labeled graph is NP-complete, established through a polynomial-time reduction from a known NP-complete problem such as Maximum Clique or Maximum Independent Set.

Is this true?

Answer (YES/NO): YES